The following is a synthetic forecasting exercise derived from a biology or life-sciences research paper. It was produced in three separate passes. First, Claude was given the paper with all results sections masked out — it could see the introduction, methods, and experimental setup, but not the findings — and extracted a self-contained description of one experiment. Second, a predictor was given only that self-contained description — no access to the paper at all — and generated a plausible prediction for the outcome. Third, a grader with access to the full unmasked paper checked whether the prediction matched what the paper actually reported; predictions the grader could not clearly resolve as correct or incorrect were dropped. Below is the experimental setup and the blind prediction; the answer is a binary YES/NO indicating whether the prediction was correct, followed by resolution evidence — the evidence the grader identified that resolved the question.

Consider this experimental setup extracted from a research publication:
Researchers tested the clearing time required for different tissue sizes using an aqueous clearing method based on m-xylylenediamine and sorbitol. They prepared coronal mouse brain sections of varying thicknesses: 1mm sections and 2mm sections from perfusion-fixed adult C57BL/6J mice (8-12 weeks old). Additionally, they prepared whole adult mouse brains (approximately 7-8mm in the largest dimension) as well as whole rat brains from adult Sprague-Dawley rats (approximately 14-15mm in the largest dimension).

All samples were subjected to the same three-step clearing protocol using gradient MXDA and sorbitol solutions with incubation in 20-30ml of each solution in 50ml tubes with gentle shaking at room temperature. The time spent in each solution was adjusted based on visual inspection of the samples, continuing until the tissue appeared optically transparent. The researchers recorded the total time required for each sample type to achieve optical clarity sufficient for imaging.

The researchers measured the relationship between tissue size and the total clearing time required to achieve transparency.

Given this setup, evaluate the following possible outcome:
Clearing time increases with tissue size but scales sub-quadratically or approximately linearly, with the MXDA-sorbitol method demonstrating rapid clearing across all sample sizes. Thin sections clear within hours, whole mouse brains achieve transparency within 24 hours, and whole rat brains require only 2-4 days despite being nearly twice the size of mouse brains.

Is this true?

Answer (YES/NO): NO